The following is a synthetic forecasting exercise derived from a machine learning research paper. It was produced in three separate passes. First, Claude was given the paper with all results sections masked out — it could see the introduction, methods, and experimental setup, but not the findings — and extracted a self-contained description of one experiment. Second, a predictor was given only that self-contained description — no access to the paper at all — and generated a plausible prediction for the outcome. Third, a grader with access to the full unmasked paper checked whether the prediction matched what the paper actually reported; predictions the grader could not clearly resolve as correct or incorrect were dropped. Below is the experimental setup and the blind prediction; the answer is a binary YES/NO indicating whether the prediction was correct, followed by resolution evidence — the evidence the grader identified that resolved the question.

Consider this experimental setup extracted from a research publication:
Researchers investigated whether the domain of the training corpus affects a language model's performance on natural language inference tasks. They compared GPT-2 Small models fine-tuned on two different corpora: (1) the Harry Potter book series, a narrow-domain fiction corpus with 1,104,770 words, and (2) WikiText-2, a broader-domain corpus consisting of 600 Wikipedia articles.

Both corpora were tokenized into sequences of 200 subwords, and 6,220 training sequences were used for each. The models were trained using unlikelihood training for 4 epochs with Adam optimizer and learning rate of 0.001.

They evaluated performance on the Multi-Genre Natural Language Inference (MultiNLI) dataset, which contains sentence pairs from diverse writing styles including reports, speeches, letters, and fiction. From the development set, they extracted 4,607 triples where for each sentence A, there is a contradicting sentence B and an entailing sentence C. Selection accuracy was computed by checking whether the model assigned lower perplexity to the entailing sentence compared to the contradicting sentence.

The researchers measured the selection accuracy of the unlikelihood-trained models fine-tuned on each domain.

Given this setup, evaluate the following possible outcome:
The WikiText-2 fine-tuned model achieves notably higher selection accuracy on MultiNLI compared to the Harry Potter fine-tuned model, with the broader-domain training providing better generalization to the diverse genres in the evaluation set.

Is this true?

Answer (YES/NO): NO